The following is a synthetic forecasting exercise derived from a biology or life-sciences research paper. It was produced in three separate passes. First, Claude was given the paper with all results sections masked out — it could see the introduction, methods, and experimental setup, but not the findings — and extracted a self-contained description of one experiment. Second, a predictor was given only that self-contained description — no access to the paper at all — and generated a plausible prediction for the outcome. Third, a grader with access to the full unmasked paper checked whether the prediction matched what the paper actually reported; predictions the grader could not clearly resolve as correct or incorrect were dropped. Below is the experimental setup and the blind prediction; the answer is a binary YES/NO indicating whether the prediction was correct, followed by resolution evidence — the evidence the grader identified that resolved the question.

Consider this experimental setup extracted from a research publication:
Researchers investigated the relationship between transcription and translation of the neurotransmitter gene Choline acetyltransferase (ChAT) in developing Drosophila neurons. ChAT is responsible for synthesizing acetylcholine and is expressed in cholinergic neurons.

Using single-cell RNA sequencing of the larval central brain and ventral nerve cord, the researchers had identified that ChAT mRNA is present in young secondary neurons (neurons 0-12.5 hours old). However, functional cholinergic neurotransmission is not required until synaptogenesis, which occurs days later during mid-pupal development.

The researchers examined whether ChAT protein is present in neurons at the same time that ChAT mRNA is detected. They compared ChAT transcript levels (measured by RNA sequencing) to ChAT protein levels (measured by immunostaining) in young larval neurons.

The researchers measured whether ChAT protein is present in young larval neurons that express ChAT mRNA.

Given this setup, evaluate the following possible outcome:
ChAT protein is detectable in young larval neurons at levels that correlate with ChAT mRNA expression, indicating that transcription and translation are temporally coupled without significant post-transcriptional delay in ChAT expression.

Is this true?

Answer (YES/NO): NO